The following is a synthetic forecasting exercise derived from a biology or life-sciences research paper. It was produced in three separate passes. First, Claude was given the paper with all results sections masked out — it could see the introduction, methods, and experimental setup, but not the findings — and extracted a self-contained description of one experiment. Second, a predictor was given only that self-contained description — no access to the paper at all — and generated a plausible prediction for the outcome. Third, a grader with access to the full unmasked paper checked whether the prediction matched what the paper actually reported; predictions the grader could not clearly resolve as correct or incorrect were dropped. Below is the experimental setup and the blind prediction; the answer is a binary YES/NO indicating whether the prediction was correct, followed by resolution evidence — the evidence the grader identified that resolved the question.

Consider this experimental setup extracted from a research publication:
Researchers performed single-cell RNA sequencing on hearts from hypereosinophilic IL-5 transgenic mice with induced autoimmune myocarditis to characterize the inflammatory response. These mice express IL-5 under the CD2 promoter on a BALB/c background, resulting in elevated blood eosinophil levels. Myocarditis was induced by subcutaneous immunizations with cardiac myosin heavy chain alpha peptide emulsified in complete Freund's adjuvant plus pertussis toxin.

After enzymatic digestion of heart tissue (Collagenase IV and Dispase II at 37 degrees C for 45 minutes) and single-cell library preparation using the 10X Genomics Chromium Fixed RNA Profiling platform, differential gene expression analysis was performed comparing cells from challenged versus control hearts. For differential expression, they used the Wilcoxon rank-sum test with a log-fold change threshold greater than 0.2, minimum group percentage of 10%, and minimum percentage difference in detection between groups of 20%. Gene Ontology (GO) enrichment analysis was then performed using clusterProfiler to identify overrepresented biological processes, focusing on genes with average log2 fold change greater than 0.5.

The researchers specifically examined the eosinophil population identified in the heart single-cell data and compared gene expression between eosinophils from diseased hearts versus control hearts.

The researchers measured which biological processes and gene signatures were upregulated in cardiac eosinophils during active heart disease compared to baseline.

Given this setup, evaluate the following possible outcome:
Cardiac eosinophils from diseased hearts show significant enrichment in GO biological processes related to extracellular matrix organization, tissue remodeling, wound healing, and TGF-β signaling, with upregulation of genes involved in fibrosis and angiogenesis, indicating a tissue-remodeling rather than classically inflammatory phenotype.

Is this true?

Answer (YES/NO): NO